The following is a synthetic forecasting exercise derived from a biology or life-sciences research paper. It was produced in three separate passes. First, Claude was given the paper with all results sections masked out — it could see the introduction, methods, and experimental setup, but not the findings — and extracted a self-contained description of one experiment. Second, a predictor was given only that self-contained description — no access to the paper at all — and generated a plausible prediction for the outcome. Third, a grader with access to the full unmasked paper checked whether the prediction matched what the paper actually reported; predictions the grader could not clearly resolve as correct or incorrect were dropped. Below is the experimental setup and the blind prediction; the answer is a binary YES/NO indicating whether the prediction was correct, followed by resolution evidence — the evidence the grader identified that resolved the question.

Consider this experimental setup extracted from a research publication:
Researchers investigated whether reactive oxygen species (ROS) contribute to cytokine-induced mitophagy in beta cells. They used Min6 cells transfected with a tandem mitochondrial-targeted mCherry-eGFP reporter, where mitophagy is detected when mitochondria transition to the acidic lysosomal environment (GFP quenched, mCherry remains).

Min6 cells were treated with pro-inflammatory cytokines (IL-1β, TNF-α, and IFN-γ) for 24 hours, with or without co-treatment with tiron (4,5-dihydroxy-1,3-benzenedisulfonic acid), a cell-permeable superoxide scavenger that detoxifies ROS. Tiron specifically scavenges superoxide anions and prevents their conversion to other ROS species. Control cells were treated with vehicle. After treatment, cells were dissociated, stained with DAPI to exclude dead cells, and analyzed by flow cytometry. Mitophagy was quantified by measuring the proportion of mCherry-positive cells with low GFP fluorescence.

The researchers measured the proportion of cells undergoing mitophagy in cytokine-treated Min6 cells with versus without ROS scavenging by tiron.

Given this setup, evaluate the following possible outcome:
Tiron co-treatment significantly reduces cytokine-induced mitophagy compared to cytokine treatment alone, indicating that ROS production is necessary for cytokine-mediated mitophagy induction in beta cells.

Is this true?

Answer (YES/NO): YES